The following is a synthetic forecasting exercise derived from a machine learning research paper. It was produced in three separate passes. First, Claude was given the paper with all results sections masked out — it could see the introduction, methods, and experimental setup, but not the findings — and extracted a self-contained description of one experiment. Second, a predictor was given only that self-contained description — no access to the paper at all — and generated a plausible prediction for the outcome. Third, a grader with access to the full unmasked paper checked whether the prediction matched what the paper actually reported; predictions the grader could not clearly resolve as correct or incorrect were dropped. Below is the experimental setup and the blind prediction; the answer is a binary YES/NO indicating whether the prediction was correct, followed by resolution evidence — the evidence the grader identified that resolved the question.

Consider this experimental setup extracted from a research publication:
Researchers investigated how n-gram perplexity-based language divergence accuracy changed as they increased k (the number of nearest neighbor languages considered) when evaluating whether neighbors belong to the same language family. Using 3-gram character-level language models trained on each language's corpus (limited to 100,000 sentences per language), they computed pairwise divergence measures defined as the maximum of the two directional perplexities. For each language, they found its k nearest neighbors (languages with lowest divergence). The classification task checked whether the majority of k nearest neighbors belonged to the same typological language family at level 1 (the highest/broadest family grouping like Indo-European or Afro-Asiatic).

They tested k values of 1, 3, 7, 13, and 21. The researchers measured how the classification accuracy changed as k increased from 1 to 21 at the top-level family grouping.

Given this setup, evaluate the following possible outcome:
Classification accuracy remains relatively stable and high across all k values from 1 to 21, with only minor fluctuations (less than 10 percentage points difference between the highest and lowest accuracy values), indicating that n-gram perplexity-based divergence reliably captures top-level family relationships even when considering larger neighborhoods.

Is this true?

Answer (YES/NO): NO